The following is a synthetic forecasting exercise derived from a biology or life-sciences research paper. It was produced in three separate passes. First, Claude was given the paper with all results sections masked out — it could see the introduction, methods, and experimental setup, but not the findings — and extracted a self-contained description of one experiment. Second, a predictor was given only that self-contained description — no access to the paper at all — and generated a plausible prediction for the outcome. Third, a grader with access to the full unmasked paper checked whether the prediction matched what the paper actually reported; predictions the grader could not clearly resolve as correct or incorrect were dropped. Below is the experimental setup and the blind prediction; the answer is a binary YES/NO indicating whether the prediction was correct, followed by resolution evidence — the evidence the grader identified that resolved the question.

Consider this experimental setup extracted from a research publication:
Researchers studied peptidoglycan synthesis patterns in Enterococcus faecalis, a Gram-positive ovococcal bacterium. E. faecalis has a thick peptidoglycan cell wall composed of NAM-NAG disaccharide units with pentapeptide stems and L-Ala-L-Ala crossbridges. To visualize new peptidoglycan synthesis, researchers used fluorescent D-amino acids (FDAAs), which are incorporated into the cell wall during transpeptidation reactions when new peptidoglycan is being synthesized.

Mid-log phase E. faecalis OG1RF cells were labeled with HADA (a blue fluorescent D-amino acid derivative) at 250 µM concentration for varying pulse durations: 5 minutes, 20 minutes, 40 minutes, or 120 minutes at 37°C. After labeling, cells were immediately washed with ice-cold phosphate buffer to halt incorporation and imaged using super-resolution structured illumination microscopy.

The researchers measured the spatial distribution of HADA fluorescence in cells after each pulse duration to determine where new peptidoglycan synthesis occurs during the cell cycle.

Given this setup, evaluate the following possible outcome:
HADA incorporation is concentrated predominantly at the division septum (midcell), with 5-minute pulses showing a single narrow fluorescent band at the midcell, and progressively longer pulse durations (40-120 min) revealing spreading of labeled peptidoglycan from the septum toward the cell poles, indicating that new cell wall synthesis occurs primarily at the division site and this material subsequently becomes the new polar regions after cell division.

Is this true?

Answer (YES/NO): YES